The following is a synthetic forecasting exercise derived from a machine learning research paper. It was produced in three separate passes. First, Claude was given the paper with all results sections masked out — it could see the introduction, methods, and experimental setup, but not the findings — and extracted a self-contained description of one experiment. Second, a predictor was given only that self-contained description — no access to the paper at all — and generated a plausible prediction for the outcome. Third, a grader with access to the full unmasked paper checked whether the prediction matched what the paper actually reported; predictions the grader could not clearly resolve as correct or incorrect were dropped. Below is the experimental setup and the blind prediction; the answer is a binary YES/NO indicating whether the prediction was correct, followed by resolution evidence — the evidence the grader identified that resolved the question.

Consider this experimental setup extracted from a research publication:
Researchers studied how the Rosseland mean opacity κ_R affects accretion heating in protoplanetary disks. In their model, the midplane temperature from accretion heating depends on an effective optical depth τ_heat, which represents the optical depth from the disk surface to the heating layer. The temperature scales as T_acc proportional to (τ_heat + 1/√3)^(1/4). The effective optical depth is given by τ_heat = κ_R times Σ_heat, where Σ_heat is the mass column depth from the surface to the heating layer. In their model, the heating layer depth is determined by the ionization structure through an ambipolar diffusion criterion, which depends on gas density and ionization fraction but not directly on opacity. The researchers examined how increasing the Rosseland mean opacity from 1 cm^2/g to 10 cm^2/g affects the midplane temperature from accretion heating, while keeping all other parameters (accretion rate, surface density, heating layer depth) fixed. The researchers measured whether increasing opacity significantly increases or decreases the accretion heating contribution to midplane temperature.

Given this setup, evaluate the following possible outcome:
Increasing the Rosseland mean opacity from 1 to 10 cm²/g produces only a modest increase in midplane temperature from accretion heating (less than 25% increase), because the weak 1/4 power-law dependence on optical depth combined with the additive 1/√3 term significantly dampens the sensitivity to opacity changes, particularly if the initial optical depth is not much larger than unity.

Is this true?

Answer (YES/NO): NO